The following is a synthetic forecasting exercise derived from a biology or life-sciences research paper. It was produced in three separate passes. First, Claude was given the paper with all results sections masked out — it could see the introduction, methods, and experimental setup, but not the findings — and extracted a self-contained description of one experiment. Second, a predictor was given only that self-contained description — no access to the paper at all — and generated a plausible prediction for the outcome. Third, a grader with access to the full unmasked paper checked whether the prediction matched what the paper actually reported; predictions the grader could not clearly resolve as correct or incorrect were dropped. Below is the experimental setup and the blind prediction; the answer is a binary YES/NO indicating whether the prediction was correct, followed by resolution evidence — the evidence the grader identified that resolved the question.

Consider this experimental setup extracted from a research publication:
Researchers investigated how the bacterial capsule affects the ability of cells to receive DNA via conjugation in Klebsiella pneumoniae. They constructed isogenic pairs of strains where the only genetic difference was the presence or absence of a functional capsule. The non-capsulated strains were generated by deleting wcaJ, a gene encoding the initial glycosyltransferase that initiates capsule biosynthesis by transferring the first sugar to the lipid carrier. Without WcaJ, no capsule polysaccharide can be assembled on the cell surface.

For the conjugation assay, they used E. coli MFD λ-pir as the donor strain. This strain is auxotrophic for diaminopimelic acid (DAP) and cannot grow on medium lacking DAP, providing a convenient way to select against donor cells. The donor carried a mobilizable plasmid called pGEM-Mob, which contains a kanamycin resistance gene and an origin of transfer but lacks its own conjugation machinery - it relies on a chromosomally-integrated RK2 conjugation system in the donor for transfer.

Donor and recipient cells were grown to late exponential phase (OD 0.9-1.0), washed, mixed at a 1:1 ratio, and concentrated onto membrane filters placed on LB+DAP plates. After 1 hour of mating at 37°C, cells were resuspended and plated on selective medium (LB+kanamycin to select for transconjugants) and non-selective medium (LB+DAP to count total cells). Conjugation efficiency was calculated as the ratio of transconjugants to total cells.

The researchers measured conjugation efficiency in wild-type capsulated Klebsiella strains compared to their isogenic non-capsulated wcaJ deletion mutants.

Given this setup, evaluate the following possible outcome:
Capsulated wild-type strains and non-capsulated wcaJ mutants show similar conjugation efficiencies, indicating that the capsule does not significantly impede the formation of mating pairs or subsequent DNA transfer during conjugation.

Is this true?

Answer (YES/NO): NO